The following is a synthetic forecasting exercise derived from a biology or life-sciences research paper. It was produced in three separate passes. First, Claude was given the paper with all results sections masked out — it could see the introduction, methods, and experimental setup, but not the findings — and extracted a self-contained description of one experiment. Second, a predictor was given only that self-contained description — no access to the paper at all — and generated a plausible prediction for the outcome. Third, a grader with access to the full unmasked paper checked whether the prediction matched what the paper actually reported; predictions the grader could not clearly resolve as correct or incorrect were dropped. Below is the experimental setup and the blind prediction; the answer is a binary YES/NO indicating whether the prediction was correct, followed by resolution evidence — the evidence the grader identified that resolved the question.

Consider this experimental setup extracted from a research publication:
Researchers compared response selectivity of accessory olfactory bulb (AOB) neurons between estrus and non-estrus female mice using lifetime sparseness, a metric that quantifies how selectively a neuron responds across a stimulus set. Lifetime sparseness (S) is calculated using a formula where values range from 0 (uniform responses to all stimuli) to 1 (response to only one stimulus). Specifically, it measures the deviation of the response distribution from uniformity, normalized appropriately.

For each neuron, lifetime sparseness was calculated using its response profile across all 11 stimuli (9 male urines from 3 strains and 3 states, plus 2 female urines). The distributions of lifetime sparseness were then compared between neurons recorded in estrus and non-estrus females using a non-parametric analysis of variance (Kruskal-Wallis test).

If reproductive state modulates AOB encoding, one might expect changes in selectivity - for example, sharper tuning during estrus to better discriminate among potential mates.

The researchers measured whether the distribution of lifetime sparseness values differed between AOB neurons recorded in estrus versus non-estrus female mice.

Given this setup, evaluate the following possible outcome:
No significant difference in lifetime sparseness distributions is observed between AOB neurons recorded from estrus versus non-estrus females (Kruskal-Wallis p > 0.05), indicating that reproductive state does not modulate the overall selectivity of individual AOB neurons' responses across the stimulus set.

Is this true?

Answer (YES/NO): NO